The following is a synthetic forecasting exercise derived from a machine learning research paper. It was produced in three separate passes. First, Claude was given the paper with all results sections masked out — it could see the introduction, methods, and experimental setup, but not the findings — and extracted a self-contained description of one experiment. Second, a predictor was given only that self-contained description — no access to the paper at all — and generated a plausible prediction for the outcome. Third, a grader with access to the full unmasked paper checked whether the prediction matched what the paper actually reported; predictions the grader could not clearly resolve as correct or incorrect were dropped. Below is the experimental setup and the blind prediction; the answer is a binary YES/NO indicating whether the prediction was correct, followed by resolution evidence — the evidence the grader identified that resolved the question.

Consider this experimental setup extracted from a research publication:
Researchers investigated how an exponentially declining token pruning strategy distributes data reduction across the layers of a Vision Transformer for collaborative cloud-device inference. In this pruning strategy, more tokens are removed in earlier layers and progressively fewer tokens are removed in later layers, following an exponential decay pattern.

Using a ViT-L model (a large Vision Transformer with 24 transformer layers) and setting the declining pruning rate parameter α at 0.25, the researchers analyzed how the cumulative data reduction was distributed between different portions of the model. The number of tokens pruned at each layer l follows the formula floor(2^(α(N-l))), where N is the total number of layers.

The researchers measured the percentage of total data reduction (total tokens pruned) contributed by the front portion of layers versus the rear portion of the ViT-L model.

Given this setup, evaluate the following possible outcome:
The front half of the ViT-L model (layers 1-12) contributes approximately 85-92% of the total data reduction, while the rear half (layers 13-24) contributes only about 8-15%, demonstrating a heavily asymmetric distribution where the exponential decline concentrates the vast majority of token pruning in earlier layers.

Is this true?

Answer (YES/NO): YES